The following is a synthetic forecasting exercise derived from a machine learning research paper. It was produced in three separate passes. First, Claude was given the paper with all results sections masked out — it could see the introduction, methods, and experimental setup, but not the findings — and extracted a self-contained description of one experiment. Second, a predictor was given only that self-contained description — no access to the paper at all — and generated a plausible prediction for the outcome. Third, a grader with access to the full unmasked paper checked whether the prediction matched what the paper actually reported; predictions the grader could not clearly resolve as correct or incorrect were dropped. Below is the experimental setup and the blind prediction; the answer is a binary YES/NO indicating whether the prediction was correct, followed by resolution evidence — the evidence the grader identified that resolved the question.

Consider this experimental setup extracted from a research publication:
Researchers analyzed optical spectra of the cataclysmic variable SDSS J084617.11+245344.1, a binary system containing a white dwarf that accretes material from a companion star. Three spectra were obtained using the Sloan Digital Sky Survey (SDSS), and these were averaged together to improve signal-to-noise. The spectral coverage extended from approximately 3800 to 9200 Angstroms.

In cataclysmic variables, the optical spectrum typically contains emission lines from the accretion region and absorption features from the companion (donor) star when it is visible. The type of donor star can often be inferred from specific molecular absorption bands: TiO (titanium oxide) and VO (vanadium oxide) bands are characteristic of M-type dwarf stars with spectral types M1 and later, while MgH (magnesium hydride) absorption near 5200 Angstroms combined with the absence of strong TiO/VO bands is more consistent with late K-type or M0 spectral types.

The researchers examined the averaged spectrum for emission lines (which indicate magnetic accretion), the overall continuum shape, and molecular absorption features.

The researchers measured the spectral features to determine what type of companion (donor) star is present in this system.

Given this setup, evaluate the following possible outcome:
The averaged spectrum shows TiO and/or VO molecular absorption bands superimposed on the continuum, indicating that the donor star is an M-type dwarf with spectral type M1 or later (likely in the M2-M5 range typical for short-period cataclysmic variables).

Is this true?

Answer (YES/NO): NO